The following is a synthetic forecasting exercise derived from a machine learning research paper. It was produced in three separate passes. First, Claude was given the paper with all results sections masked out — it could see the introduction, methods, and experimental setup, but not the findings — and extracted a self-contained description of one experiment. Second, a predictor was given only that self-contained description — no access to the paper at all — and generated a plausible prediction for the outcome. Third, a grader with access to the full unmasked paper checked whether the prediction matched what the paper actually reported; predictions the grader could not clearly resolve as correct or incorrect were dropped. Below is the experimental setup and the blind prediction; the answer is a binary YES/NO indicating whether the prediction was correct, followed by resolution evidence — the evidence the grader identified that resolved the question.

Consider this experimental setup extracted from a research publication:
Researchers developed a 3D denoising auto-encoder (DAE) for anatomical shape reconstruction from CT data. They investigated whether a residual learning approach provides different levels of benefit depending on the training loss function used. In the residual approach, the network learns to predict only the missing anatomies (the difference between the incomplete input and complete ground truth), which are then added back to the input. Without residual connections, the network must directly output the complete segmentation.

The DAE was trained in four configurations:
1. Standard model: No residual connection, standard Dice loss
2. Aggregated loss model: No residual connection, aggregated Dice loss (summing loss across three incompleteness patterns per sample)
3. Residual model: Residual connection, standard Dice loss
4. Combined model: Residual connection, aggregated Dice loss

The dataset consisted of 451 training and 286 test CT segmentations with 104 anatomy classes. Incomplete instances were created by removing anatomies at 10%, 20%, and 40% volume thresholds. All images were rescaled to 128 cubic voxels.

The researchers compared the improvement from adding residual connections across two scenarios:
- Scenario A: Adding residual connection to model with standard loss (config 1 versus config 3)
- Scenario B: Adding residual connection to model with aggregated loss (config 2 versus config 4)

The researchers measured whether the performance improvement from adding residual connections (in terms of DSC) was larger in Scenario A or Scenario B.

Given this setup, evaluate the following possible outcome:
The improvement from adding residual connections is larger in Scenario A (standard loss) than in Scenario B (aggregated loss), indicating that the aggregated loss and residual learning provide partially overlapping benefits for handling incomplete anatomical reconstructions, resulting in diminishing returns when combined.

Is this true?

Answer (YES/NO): YES